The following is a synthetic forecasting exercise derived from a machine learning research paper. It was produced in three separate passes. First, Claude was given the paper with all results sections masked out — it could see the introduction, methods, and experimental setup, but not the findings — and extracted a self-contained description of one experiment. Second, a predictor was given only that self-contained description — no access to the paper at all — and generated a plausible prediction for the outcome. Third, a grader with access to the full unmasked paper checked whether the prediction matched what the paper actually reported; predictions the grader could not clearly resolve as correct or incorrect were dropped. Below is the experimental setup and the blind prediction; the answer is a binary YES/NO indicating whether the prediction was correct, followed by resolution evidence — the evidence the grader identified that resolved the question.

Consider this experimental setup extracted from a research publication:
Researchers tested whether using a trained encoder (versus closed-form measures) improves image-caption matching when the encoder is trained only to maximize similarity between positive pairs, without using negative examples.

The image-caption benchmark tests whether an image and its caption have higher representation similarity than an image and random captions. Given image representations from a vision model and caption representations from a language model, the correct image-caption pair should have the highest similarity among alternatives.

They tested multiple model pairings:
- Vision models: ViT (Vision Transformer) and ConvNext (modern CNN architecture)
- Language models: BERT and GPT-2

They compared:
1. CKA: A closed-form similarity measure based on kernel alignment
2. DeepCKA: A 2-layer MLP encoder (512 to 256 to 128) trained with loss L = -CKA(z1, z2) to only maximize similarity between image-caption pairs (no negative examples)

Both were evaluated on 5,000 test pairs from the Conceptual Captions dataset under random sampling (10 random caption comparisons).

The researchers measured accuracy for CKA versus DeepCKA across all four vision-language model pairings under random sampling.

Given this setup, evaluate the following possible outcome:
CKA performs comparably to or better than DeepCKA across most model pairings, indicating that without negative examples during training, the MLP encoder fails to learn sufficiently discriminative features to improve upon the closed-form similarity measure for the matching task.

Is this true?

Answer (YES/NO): NO